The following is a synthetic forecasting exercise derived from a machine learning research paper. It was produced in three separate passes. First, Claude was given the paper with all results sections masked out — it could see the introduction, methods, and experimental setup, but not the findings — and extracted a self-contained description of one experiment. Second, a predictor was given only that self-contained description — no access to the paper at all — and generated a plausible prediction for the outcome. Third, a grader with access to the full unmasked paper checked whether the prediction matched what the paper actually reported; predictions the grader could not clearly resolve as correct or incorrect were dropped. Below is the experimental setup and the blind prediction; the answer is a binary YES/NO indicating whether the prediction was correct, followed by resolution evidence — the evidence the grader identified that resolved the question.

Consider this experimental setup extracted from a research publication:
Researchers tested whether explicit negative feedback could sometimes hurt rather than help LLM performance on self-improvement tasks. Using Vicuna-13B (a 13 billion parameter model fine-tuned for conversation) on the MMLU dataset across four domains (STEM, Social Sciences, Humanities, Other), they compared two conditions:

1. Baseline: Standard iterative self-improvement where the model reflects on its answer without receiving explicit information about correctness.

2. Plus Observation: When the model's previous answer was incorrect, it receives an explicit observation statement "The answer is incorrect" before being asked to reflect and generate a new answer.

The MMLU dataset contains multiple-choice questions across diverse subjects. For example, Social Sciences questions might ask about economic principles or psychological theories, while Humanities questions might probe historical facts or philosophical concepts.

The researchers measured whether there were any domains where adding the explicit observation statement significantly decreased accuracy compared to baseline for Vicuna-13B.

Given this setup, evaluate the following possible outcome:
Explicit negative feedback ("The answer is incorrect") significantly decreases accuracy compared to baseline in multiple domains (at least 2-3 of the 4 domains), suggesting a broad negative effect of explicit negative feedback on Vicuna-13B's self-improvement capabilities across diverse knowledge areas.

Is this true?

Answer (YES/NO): YES